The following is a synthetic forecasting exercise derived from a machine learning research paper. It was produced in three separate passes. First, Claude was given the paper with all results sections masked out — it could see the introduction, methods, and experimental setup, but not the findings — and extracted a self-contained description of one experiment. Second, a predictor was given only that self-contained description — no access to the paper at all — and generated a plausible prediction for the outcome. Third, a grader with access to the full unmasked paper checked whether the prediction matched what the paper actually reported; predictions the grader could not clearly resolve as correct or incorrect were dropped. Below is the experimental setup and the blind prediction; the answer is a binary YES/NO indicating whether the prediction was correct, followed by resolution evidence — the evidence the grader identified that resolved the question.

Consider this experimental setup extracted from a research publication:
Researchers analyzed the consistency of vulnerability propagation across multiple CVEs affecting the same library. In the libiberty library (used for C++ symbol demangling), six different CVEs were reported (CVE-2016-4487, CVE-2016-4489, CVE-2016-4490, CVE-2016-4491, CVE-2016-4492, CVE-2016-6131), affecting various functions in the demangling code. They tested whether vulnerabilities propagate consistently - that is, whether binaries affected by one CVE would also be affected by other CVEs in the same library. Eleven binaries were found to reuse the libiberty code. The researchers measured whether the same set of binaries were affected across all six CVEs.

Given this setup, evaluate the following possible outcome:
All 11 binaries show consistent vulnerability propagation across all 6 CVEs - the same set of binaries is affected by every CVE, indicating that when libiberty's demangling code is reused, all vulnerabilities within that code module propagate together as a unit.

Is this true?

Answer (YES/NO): NO